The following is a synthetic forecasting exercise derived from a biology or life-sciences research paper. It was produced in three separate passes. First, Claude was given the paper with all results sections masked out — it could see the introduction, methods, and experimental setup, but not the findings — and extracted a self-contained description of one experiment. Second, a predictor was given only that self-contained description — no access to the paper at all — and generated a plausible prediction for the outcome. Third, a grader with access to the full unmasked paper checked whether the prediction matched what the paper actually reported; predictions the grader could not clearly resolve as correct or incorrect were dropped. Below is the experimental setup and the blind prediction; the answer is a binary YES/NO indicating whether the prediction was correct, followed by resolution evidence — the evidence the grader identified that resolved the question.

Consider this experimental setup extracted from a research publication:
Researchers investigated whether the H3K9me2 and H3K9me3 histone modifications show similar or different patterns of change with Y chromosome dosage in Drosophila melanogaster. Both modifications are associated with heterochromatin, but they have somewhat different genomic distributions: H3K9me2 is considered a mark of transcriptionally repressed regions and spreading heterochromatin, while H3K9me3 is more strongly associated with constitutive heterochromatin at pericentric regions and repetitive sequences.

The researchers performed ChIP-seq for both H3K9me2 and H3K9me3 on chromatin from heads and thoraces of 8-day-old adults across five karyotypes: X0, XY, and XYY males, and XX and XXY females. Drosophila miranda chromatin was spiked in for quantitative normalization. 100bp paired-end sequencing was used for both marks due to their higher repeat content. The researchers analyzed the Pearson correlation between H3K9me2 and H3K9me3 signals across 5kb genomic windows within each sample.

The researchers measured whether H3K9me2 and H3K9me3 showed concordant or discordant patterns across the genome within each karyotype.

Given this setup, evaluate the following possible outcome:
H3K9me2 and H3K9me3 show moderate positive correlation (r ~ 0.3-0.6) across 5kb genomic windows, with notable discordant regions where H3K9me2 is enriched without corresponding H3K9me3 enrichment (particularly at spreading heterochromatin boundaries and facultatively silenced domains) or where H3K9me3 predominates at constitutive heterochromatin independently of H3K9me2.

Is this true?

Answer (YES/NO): NO